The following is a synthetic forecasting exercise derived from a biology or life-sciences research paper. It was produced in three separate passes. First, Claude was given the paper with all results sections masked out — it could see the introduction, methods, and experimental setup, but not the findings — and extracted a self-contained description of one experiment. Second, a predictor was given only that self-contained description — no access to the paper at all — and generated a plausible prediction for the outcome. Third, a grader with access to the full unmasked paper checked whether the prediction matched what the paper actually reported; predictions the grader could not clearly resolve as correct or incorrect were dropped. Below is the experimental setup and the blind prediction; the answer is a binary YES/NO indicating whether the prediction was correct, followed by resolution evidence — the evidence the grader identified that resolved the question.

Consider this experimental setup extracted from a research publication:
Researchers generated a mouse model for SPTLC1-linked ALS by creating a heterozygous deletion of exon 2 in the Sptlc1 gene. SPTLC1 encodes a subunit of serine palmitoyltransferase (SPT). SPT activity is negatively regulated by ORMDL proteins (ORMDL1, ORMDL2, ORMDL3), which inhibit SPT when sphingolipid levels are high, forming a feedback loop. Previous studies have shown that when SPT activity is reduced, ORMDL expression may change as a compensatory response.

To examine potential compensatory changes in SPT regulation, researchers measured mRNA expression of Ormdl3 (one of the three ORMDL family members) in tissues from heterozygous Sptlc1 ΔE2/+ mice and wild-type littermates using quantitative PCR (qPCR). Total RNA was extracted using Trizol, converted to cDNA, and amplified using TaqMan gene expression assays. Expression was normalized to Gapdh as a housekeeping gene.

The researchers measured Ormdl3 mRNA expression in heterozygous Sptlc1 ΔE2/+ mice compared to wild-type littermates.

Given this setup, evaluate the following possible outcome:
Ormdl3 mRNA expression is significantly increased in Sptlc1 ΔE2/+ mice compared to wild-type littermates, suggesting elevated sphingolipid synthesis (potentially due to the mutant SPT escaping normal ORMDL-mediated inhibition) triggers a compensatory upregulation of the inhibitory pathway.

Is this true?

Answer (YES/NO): NO